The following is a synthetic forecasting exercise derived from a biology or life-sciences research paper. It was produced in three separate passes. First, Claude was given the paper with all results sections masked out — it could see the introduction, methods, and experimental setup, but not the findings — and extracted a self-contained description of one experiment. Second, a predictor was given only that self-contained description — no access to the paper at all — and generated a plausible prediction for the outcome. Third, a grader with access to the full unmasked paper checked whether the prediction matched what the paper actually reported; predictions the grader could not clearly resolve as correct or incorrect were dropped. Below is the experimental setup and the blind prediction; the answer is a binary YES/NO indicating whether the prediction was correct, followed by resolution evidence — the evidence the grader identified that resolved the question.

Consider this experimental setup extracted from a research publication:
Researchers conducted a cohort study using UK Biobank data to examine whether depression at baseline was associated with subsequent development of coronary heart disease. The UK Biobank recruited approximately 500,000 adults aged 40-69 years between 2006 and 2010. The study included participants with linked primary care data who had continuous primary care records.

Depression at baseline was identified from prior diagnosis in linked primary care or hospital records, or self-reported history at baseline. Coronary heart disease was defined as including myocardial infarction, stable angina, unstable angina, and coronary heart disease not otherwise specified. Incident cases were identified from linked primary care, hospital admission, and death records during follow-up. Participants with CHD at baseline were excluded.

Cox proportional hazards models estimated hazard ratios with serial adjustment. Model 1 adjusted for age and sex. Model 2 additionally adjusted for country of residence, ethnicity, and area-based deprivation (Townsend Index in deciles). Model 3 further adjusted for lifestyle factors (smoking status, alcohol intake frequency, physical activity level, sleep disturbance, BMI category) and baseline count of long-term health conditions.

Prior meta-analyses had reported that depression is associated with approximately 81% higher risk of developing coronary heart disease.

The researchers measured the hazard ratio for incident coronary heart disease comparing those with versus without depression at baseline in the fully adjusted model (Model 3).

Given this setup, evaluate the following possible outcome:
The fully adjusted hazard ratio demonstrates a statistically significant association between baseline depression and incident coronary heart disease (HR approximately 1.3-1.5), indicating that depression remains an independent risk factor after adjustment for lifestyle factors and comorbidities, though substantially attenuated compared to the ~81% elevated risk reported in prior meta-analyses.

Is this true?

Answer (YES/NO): NO